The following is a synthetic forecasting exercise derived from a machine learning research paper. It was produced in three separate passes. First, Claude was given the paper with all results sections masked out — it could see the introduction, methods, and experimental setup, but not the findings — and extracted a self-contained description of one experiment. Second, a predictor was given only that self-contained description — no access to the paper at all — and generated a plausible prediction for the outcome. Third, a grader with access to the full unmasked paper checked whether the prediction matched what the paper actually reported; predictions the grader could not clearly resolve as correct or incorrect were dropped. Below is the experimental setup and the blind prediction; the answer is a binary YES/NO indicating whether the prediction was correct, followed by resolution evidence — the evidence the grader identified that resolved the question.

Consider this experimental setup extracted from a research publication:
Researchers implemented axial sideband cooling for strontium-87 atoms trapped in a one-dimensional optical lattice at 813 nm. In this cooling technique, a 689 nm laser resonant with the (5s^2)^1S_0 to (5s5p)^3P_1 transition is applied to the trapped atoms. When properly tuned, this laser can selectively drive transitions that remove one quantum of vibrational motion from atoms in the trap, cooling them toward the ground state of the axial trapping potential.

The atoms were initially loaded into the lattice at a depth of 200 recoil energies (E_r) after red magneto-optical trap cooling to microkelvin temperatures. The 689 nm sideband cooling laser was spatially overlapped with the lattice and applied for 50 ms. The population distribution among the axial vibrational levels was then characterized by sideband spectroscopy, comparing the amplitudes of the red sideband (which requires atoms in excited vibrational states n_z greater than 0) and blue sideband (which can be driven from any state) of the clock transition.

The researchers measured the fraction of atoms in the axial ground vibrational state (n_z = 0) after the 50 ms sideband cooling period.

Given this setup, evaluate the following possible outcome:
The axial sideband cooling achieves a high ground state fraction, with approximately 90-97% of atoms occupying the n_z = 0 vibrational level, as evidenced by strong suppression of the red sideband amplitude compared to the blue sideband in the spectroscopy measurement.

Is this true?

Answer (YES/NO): NO